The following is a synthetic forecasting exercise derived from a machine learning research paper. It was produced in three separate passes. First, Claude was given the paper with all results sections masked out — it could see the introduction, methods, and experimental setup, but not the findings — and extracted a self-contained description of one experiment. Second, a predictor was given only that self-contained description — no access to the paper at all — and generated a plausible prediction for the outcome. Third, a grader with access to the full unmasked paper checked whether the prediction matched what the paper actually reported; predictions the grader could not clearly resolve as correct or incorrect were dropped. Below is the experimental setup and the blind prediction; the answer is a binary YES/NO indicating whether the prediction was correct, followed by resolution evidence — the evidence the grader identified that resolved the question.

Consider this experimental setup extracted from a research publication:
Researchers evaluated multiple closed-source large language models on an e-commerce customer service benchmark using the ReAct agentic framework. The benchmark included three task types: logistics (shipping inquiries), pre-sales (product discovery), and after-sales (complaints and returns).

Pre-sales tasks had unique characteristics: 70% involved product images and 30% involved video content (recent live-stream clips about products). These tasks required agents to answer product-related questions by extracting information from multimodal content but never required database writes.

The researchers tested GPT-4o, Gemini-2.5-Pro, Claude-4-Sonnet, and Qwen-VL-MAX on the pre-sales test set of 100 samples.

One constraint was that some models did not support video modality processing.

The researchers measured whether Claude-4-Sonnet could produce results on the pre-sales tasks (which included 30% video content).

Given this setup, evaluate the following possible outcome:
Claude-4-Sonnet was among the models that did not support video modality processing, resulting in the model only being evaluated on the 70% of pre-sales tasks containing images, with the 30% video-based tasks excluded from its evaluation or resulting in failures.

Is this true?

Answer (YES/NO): NO